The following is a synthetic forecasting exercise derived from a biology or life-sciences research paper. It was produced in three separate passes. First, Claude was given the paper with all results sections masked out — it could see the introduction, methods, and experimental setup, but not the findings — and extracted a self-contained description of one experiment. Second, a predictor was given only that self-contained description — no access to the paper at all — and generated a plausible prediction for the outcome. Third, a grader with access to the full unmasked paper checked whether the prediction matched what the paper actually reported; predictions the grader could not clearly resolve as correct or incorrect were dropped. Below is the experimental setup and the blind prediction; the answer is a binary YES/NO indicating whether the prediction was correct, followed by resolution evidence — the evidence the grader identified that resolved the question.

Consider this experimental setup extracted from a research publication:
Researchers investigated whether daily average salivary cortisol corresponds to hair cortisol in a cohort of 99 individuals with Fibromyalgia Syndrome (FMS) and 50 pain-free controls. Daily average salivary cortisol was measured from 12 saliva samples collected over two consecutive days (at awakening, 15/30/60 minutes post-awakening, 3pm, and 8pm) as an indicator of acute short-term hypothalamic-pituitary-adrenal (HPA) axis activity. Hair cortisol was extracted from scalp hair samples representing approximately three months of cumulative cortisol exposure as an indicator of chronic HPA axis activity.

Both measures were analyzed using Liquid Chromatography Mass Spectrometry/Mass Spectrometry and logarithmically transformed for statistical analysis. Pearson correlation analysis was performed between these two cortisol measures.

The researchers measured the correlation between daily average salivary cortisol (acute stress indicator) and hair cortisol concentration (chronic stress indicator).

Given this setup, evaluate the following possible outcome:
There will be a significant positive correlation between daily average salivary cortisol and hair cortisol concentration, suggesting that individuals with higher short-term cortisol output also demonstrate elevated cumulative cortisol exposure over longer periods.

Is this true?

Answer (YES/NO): NO